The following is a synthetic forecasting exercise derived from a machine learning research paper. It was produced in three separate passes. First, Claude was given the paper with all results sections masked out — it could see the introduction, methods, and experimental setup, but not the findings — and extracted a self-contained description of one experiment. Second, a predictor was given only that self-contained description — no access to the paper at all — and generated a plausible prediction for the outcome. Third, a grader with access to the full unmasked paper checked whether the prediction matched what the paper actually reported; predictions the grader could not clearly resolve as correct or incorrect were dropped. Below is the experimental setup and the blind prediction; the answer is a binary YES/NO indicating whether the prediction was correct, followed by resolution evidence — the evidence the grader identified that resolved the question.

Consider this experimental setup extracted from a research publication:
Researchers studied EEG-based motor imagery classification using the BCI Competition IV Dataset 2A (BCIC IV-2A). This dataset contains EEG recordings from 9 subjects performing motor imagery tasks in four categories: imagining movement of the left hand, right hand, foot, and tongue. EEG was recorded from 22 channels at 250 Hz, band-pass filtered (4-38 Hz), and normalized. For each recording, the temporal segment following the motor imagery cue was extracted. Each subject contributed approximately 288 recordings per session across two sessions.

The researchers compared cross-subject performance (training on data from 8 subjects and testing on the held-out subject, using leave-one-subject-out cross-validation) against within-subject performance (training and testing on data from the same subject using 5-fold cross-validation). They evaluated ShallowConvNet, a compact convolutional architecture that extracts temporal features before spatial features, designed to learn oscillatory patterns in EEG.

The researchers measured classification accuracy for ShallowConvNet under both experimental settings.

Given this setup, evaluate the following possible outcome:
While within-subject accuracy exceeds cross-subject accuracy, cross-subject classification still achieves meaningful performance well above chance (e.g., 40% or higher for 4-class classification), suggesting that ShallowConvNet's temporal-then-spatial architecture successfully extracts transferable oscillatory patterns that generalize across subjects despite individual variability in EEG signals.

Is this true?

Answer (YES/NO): YES